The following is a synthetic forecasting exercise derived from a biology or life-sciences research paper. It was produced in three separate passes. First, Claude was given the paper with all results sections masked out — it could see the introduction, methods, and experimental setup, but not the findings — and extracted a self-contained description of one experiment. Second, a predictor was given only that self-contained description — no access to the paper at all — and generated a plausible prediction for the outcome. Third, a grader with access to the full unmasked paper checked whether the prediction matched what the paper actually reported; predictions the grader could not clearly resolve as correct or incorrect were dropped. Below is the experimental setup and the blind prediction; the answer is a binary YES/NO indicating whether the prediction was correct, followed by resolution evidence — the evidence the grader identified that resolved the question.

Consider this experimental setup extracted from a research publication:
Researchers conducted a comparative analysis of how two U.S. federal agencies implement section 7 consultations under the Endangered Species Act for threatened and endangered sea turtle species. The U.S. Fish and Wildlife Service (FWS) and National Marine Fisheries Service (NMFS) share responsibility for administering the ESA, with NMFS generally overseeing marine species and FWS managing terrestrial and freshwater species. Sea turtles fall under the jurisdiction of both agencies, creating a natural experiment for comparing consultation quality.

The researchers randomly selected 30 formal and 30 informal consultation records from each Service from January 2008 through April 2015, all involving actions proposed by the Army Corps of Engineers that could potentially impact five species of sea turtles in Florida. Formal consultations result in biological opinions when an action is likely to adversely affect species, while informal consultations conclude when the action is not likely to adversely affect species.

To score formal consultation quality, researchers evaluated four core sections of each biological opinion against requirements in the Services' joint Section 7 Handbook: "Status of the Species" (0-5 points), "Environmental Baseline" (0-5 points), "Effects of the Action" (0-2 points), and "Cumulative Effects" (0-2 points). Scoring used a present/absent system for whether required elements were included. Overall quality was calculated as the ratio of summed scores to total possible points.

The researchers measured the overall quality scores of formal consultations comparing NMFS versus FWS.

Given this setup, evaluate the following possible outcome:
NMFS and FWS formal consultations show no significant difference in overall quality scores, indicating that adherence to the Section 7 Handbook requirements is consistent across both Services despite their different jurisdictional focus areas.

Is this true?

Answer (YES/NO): NO